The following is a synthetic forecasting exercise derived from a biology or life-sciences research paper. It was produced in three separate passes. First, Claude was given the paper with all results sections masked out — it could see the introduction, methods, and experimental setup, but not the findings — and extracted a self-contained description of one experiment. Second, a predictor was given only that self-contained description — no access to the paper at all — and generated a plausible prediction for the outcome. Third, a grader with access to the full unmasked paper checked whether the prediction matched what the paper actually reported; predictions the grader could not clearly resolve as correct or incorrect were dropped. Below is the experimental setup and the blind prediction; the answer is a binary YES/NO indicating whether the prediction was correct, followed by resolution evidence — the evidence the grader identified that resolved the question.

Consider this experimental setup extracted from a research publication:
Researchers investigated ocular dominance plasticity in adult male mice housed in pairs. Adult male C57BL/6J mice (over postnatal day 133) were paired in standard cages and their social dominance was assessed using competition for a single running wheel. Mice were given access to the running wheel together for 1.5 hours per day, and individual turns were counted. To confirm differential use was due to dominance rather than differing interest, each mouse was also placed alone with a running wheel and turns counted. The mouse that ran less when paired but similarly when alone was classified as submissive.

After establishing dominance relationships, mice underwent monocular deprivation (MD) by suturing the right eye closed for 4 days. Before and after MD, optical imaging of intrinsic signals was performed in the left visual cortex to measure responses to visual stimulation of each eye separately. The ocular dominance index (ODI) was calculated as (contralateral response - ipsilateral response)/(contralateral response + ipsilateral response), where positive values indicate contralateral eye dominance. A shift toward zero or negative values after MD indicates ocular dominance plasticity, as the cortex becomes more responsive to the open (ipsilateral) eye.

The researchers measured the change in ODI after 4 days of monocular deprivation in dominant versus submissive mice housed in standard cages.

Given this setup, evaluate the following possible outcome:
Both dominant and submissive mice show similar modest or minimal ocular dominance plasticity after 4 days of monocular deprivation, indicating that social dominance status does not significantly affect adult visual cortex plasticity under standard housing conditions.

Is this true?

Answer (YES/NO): NO